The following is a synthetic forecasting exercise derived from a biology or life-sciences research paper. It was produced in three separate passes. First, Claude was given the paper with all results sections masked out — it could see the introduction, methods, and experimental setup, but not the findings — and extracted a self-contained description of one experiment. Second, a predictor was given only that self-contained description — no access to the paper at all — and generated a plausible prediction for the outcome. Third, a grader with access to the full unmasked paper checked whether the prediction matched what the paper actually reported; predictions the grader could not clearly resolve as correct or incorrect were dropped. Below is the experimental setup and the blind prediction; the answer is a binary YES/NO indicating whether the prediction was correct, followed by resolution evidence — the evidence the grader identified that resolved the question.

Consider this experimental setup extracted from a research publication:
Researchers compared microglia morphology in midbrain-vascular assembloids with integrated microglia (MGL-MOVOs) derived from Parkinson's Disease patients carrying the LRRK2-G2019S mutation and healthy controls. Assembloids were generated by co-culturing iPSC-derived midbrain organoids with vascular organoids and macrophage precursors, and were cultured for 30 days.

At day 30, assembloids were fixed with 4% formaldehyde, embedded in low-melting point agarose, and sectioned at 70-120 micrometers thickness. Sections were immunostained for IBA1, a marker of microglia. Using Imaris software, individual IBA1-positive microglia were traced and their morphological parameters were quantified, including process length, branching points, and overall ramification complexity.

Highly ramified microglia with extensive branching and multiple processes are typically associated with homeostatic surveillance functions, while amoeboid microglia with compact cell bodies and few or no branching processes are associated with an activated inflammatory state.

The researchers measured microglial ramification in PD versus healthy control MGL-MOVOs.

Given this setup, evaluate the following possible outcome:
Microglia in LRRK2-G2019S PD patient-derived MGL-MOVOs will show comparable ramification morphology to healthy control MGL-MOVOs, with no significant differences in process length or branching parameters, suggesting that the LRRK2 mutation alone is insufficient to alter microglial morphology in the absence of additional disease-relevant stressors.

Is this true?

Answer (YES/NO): NO